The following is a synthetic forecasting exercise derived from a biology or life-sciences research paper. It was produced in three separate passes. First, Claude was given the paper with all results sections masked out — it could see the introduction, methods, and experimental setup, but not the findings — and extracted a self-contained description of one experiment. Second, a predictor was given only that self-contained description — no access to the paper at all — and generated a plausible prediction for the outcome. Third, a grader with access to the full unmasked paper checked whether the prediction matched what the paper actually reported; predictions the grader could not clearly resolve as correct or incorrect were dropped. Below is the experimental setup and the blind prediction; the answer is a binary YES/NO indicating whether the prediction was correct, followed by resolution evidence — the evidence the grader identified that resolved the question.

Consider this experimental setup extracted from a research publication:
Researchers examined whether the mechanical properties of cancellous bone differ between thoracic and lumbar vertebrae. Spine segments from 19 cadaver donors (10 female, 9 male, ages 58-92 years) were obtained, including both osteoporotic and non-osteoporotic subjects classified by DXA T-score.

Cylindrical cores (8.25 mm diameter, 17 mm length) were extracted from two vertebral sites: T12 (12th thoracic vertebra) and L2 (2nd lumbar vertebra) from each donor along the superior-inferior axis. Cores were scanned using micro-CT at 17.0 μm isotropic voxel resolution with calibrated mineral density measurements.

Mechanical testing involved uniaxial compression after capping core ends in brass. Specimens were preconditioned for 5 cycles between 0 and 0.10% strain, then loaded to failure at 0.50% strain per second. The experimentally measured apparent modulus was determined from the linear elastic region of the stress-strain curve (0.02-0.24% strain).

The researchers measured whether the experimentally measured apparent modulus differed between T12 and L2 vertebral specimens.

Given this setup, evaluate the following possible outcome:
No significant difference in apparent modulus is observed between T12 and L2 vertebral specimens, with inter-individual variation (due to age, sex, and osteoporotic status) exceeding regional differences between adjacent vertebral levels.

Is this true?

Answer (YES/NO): NO